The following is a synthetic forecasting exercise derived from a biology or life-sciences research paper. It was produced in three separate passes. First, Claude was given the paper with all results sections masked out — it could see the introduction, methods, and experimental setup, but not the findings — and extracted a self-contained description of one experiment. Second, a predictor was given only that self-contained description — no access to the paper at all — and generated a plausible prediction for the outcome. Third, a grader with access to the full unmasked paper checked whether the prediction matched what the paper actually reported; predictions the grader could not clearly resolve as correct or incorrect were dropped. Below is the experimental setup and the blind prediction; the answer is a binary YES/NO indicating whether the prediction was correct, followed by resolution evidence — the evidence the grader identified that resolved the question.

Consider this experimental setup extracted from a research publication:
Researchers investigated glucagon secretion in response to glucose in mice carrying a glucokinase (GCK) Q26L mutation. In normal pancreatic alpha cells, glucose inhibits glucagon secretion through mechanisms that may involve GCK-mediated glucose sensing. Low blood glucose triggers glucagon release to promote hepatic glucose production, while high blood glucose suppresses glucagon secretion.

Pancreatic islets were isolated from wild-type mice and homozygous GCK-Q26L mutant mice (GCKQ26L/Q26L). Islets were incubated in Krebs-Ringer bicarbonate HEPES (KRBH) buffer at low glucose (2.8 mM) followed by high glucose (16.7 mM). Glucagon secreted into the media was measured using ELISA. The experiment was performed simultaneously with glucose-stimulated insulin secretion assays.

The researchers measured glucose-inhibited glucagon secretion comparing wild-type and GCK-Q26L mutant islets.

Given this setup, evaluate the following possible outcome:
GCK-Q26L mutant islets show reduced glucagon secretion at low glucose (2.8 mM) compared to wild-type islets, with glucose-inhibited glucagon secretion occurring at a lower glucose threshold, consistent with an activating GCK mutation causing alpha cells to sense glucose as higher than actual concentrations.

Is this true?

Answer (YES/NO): NO